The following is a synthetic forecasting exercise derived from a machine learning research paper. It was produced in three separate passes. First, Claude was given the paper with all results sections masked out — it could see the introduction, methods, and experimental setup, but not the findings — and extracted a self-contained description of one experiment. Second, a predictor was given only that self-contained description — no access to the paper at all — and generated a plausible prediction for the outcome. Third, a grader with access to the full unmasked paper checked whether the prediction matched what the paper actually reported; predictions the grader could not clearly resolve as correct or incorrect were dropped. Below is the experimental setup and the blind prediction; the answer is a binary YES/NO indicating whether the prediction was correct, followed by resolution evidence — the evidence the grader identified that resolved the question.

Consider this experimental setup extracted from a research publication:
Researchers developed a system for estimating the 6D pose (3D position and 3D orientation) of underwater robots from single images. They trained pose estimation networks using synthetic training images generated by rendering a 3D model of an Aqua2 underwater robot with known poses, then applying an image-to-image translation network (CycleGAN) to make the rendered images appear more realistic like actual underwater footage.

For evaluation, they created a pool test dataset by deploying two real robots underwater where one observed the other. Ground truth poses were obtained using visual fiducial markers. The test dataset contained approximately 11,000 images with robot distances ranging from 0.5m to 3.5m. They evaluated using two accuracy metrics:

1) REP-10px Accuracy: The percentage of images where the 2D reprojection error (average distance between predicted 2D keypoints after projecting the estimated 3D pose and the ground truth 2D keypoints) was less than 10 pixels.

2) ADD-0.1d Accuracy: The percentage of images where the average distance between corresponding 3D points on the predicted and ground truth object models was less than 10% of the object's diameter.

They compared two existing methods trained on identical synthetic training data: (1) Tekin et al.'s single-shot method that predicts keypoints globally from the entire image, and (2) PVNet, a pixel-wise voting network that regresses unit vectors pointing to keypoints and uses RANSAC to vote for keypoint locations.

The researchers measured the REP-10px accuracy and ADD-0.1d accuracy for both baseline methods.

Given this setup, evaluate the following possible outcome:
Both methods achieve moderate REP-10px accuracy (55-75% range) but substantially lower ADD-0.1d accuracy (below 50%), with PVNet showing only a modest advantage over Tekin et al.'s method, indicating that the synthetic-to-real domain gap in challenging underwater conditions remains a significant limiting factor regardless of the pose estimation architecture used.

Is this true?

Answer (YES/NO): NO